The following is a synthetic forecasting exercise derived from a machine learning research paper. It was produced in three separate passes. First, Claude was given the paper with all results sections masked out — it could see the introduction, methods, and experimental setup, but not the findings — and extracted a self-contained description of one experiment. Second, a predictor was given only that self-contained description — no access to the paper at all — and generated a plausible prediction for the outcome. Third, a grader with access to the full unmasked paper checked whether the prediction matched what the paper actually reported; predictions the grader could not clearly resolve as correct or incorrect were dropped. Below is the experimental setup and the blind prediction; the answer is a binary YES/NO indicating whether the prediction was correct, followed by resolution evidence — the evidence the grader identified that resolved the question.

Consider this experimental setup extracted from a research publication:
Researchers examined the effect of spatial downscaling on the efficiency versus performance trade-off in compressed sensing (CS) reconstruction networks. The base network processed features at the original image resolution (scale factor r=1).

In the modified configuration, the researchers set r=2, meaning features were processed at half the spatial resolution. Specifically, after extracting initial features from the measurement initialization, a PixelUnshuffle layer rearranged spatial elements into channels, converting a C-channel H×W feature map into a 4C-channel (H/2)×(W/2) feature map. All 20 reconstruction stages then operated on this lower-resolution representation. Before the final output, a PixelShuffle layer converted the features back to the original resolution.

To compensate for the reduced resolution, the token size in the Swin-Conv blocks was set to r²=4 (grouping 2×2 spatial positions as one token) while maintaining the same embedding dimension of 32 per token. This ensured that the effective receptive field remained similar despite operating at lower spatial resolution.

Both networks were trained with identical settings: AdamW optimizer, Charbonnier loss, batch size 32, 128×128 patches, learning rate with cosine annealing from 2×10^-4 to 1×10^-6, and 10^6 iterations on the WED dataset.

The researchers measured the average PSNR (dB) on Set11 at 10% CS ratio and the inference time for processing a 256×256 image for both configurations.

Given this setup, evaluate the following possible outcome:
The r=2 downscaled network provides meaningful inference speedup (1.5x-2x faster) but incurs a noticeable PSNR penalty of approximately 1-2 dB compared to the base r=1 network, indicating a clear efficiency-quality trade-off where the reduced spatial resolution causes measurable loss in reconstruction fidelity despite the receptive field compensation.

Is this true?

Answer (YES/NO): NO